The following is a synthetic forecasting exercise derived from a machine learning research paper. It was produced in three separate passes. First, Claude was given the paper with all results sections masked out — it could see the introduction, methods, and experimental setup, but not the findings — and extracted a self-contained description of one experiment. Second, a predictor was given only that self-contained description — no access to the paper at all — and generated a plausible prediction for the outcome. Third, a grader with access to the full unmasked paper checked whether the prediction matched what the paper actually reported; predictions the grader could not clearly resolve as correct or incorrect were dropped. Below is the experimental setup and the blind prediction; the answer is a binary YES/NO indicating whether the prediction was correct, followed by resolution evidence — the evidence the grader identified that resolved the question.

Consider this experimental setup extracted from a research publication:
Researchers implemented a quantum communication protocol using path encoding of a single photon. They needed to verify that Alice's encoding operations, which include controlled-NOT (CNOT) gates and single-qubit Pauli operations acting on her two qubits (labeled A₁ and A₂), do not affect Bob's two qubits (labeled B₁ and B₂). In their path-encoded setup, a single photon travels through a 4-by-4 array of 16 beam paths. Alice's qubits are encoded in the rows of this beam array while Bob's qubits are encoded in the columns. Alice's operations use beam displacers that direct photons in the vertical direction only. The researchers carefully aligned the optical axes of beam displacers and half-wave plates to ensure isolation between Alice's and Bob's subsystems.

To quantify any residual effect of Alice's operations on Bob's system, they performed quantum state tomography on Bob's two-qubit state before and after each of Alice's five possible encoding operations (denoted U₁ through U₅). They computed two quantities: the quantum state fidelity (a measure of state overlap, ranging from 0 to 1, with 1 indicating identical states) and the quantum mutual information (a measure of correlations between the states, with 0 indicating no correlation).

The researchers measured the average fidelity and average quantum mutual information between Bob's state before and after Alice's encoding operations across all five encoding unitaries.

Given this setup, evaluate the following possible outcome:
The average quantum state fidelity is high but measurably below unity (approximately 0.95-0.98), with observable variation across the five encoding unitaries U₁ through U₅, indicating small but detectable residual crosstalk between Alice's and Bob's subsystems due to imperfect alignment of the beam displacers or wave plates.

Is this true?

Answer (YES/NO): NO